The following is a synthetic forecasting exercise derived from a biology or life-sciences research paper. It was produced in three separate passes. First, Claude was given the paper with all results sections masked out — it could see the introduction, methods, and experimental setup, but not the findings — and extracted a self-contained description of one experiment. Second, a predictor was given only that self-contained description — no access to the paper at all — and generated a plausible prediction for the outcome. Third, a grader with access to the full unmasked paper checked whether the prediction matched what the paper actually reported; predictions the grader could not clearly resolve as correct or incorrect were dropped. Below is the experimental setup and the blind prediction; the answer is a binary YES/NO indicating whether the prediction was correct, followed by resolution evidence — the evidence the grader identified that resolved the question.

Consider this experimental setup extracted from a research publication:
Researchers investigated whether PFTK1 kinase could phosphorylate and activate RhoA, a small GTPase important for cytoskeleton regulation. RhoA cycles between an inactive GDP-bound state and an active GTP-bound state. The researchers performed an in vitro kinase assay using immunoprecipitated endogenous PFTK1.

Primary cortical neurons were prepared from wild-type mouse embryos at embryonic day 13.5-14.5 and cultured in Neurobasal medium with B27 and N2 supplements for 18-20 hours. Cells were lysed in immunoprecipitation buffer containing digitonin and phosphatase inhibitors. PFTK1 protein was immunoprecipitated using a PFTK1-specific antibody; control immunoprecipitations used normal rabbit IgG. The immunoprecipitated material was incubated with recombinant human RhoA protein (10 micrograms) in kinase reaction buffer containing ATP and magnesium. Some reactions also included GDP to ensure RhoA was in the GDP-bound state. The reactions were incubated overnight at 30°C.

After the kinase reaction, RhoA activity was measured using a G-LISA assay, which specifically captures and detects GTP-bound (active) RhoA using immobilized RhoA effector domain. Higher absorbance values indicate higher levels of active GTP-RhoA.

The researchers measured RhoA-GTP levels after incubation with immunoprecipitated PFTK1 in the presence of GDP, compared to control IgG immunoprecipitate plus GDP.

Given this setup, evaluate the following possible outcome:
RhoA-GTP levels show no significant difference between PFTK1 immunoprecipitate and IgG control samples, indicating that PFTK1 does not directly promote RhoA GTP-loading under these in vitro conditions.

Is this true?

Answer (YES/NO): NO